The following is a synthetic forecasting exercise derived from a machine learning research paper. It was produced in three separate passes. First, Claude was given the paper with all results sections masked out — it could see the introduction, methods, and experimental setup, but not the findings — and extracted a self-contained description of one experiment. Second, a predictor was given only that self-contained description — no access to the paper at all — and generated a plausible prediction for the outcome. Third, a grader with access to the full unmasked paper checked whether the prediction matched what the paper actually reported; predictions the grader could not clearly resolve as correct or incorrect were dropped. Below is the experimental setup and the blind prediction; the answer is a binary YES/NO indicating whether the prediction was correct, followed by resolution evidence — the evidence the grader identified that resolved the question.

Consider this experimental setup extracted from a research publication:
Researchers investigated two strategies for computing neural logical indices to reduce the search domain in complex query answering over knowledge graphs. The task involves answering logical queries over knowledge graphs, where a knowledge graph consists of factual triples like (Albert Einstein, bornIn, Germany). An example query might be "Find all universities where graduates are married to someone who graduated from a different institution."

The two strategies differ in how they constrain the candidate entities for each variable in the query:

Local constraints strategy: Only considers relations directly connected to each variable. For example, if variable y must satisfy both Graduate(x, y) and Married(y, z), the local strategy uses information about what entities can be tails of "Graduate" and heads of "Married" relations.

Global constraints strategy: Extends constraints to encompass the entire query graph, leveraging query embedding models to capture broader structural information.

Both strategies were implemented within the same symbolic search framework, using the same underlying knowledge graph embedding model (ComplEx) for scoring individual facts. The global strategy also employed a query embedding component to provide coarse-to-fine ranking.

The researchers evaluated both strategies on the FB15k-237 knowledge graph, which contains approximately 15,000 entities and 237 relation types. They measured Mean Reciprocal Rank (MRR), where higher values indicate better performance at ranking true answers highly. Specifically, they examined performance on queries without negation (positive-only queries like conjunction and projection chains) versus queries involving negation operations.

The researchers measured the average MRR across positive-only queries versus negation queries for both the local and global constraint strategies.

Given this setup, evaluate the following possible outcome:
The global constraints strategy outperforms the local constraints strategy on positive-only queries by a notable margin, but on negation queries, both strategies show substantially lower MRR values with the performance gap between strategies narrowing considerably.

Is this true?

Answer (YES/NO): NO